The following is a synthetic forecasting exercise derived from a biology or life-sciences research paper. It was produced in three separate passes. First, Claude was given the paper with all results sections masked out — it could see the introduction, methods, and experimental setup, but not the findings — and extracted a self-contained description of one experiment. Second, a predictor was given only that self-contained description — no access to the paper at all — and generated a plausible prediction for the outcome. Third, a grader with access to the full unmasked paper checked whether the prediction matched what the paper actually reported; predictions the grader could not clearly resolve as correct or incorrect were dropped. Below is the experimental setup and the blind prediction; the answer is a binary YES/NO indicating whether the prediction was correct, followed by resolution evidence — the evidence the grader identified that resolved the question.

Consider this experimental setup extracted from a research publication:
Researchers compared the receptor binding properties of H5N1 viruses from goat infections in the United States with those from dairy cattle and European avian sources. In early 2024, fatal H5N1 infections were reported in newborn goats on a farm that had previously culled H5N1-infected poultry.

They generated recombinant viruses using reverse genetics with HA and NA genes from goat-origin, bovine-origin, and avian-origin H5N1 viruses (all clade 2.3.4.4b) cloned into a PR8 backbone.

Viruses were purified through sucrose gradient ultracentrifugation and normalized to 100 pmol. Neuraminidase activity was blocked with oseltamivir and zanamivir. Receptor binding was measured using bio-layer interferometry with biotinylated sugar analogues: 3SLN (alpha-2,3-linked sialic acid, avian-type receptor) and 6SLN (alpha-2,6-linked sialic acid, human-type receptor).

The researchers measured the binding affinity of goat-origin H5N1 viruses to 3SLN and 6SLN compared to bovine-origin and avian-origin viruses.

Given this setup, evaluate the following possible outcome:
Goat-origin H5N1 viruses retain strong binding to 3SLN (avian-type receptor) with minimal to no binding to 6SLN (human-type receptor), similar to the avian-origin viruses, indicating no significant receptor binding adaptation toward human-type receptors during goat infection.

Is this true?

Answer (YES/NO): YES